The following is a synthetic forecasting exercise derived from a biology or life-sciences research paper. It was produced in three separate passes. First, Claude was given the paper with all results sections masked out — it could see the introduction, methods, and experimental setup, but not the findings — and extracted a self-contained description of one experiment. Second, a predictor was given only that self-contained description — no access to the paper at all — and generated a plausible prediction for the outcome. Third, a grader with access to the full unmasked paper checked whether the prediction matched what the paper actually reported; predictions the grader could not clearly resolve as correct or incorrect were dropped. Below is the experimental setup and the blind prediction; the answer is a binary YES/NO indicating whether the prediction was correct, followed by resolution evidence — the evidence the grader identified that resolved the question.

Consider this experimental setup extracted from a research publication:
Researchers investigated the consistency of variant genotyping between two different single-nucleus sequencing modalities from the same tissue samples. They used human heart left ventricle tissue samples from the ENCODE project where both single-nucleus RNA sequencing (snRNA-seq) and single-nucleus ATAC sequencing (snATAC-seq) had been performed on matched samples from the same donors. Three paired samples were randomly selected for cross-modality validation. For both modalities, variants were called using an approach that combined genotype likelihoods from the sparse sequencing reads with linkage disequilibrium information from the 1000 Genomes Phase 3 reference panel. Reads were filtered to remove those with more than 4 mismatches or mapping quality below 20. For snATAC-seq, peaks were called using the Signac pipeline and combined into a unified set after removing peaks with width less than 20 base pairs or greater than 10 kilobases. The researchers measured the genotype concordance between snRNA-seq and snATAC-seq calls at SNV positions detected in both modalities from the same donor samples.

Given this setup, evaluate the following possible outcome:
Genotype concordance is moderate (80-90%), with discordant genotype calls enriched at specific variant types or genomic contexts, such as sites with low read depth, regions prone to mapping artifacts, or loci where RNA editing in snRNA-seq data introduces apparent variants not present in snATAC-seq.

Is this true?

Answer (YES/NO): NO